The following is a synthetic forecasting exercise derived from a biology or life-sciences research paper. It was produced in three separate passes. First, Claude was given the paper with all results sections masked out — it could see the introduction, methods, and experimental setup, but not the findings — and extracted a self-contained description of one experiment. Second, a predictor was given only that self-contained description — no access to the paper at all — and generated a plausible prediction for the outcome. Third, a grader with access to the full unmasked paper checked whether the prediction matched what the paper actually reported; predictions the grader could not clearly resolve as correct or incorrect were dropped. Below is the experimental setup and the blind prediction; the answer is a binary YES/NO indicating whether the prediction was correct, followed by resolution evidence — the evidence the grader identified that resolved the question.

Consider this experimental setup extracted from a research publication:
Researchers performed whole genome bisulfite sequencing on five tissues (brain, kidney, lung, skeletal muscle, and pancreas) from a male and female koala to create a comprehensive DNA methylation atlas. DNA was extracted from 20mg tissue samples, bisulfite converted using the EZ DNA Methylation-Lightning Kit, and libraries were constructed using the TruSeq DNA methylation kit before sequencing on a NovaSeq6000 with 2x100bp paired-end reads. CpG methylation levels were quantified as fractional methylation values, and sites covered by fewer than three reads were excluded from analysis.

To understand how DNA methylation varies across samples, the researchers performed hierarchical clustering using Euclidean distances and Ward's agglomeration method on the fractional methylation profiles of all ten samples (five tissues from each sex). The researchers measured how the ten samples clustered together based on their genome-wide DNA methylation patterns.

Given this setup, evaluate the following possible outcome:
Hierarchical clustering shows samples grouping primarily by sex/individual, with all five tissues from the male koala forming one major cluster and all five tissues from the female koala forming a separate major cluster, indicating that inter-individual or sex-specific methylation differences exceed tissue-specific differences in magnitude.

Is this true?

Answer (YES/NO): NO